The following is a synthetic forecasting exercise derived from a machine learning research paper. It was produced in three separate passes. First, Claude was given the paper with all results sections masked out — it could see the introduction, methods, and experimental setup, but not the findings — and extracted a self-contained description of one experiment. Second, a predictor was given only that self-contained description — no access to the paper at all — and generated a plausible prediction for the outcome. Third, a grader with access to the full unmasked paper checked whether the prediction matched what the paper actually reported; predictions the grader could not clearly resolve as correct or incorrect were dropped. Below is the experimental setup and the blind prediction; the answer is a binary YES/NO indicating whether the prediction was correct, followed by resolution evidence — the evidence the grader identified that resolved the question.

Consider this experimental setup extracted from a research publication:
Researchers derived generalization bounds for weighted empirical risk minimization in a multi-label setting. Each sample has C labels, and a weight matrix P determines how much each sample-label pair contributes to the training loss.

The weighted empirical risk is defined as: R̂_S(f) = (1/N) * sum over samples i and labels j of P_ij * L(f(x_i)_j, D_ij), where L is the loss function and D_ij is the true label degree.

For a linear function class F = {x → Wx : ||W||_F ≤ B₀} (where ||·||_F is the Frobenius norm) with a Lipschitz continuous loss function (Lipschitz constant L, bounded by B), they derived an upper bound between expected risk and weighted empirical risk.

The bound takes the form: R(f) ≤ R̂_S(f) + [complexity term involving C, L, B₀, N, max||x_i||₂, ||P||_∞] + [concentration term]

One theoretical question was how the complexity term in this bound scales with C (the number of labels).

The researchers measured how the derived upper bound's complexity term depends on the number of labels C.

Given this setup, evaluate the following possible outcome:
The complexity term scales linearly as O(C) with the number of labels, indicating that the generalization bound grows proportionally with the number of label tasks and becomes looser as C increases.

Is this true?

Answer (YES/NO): NO